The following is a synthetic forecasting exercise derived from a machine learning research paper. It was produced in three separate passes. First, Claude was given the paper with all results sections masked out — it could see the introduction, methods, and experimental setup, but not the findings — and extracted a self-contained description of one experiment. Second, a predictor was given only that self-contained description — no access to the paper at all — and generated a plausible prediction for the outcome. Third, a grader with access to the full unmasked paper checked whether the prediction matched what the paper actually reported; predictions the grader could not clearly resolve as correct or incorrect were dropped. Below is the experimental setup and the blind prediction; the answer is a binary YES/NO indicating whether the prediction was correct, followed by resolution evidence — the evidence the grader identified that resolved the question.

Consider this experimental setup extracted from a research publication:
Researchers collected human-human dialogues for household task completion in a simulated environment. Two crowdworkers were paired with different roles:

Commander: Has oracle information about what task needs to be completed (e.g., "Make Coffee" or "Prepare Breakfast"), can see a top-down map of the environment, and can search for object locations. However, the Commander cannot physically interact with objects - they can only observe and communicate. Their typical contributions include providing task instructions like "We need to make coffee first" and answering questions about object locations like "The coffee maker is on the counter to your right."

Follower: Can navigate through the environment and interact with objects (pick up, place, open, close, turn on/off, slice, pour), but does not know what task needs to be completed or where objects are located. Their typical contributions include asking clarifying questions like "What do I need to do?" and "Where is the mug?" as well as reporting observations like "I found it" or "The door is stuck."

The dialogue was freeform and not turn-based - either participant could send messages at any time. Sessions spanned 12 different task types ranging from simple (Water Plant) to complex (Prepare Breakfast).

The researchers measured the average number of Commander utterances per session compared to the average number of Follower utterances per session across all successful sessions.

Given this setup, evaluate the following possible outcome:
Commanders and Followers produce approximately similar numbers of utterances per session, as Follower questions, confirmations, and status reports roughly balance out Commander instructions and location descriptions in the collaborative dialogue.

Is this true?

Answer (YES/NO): NO